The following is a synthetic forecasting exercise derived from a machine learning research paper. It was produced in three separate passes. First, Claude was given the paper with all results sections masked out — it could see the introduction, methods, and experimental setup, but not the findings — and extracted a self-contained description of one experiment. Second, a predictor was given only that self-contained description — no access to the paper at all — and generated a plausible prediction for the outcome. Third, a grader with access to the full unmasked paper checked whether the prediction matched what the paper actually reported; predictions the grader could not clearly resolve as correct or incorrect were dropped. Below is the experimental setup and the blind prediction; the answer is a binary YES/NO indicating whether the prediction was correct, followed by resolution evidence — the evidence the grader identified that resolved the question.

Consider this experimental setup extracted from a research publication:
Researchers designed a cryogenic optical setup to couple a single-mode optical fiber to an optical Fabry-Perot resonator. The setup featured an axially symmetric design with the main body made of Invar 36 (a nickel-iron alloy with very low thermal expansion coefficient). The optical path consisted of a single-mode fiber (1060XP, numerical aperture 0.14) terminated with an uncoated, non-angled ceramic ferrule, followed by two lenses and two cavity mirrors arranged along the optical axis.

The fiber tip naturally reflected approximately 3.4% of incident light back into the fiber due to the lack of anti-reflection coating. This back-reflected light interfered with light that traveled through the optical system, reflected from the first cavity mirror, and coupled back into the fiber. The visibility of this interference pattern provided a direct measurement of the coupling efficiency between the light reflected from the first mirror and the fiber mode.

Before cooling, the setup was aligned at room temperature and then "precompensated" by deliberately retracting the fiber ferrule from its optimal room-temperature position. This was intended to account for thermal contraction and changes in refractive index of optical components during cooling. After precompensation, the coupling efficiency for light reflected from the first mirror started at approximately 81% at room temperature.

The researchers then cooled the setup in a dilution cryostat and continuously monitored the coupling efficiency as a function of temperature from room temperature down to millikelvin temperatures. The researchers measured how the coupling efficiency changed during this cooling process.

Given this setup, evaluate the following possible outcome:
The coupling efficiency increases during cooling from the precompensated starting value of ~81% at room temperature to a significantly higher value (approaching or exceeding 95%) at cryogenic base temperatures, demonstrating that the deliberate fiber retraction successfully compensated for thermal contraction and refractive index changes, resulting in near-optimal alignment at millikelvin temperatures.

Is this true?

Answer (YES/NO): NO